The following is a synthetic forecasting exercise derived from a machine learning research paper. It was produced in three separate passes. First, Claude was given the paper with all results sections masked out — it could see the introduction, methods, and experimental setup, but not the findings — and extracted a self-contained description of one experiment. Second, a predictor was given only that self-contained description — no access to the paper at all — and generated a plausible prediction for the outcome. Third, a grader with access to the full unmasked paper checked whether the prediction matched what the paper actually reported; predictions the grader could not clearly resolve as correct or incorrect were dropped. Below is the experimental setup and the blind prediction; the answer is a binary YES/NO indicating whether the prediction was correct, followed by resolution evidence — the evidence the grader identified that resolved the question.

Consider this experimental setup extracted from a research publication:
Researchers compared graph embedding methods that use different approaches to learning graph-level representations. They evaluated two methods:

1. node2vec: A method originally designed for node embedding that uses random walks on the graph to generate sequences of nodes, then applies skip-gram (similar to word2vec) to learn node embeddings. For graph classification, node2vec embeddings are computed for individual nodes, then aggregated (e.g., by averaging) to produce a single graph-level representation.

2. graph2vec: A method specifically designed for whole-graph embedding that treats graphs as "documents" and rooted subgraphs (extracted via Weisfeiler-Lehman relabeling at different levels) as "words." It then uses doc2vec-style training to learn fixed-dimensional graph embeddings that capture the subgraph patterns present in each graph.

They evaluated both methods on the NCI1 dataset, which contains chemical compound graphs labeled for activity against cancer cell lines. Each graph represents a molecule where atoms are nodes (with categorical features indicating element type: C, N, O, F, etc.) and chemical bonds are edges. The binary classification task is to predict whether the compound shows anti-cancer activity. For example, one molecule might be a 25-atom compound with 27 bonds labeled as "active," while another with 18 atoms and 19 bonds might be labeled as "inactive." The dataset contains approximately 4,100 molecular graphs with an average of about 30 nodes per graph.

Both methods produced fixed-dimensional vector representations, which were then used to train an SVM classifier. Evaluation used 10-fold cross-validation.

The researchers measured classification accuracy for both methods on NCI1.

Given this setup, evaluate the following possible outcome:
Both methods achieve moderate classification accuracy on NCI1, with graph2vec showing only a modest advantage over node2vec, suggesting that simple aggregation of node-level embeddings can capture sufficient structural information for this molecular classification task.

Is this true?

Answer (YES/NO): NO